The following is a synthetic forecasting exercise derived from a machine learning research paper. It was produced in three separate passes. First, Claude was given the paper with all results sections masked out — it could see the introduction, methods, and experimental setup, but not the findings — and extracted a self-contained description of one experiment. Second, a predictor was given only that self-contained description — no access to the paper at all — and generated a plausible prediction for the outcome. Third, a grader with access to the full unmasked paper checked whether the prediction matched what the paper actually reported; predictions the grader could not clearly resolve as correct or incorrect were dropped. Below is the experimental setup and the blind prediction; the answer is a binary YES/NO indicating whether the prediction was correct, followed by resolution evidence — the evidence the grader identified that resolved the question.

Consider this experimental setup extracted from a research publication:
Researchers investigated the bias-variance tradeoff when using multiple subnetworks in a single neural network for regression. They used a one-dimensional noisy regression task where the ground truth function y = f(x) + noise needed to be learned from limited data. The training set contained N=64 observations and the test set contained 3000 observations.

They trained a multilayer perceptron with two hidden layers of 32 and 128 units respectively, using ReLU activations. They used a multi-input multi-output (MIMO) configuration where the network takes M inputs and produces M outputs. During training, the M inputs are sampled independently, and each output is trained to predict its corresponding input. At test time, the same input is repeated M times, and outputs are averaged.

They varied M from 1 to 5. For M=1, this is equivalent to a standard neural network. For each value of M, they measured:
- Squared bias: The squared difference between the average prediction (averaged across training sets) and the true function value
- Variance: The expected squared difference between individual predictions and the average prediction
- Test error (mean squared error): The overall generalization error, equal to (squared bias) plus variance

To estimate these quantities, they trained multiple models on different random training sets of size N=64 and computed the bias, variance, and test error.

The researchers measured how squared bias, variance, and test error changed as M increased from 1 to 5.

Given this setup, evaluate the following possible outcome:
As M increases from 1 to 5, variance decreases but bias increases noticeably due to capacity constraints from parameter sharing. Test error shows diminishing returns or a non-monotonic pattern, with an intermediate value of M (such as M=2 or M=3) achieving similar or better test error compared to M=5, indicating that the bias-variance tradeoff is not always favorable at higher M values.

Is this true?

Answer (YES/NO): NO